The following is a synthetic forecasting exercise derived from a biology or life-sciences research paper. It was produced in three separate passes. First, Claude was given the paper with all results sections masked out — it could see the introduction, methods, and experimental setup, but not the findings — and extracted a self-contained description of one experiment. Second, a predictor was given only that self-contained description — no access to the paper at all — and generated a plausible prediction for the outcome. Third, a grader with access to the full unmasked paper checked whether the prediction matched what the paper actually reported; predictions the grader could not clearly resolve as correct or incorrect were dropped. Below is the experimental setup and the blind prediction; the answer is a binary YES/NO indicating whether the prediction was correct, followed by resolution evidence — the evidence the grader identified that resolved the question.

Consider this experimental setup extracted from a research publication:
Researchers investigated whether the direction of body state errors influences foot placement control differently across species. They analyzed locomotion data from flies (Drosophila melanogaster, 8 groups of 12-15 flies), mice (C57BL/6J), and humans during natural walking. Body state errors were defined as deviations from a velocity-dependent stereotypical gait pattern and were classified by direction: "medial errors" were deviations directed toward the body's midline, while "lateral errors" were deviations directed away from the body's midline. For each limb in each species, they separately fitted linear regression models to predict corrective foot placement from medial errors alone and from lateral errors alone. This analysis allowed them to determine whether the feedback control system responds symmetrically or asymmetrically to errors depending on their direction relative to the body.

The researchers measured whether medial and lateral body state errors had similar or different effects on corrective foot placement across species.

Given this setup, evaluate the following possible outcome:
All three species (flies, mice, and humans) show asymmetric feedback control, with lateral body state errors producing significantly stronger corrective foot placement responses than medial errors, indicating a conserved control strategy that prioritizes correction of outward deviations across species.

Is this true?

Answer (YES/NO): NO